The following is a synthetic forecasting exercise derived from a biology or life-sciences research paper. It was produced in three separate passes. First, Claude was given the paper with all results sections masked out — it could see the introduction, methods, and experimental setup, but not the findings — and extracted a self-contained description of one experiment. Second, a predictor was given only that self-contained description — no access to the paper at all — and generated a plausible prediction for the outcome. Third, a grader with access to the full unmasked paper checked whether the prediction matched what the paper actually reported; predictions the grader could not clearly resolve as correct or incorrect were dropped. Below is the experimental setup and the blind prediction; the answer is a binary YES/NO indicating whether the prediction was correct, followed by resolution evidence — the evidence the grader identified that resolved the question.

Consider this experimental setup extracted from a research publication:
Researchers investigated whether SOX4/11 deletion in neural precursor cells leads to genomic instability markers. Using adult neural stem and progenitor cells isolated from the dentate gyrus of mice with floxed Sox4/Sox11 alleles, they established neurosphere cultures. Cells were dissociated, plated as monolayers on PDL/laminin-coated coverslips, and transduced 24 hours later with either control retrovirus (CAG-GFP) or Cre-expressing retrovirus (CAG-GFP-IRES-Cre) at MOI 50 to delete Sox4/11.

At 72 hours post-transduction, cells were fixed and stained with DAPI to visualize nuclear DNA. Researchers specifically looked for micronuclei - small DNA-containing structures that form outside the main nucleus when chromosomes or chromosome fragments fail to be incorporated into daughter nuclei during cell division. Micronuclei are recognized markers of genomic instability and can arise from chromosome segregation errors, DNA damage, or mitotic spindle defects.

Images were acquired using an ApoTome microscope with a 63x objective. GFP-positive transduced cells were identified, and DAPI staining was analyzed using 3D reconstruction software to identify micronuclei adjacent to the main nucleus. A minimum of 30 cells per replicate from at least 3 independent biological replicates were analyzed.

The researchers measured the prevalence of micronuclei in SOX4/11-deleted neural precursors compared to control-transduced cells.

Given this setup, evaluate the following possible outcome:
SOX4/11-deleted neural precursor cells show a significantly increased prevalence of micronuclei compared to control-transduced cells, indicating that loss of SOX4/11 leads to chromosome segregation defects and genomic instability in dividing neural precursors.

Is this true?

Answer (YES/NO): YES